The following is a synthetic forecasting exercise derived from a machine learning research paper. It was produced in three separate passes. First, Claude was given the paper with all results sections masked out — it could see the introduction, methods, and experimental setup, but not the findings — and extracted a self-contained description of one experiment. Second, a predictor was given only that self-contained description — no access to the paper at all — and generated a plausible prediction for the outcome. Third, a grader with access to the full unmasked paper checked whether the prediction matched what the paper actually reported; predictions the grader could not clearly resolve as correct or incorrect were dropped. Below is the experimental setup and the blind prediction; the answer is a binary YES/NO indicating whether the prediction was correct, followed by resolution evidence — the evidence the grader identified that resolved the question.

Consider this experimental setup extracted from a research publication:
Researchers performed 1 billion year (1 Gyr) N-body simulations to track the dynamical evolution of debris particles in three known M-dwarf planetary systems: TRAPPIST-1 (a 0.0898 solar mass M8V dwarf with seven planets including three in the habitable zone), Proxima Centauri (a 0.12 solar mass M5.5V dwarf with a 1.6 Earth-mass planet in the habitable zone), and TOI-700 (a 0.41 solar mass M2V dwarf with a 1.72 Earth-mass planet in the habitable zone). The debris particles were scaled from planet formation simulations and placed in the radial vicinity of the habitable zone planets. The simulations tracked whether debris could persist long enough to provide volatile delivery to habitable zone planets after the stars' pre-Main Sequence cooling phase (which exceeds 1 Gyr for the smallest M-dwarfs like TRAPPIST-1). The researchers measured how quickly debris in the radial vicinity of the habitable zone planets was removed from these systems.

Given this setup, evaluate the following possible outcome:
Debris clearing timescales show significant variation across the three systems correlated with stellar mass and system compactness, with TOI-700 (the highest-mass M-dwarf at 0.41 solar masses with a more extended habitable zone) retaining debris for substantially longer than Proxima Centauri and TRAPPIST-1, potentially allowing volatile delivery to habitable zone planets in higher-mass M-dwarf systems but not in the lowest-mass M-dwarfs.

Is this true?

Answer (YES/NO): NO